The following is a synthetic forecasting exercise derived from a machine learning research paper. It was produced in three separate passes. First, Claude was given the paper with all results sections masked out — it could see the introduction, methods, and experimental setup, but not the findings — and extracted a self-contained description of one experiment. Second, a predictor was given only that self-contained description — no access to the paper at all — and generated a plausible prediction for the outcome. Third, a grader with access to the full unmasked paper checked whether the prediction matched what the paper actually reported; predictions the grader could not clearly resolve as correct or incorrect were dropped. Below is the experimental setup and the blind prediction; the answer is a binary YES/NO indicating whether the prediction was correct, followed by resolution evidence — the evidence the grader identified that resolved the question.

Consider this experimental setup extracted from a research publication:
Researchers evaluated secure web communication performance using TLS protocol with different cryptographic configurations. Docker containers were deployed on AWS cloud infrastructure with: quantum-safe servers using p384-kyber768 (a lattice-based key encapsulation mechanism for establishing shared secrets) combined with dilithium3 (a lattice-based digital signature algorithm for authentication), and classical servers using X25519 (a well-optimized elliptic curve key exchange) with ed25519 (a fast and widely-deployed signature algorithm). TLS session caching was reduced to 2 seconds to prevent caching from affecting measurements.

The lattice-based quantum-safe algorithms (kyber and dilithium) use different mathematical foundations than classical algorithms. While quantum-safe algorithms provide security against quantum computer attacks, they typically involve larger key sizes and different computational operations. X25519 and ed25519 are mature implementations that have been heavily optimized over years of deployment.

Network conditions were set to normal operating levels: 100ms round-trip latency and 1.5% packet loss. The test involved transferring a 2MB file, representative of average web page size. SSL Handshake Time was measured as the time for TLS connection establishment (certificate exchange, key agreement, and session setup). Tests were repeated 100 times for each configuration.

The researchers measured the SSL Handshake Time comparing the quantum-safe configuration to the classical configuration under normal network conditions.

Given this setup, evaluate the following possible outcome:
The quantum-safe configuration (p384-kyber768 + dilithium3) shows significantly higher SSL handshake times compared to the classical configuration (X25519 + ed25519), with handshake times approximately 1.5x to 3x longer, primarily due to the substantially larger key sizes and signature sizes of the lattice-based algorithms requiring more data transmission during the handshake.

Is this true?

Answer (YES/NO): NO